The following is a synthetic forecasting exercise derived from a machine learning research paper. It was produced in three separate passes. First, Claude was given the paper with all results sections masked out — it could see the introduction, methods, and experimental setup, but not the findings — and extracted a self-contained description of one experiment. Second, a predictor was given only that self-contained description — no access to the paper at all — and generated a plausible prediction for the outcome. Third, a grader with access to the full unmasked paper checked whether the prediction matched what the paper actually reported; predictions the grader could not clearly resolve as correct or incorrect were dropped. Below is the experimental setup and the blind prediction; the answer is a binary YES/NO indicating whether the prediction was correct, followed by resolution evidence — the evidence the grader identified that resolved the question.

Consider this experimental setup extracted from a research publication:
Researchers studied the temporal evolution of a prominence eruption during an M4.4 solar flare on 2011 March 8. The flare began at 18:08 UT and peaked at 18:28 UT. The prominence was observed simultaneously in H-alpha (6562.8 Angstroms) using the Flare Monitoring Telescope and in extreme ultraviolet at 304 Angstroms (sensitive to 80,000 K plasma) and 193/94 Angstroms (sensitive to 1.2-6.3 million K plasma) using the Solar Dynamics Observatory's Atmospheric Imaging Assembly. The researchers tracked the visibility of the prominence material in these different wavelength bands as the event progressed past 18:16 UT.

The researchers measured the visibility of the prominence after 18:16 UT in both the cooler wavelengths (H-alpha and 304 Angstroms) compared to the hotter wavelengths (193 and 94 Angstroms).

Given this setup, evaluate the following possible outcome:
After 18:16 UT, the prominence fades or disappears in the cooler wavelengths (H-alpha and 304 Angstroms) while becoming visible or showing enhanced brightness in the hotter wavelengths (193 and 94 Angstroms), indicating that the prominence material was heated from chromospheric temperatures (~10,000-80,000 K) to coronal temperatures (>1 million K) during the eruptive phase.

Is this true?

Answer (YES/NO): NO